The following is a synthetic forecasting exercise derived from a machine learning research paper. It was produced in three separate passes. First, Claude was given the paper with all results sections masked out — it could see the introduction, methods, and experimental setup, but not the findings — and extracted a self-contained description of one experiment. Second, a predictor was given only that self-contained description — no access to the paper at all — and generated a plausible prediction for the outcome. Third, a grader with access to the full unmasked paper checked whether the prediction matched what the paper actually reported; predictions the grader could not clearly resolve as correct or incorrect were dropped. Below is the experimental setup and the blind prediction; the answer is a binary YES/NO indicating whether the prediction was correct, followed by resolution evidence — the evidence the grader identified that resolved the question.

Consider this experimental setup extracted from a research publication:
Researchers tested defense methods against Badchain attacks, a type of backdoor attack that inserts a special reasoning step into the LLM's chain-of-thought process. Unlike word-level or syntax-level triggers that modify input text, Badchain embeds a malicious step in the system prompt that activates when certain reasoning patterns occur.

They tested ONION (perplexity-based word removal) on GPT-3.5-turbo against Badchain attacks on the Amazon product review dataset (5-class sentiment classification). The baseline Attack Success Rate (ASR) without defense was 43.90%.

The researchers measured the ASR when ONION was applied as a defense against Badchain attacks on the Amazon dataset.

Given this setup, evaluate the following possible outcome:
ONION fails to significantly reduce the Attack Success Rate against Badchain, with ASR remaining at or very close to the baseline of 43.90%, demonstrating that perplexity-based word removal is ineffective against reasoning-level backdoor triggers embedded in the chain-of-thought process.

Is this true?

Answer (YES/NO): NO